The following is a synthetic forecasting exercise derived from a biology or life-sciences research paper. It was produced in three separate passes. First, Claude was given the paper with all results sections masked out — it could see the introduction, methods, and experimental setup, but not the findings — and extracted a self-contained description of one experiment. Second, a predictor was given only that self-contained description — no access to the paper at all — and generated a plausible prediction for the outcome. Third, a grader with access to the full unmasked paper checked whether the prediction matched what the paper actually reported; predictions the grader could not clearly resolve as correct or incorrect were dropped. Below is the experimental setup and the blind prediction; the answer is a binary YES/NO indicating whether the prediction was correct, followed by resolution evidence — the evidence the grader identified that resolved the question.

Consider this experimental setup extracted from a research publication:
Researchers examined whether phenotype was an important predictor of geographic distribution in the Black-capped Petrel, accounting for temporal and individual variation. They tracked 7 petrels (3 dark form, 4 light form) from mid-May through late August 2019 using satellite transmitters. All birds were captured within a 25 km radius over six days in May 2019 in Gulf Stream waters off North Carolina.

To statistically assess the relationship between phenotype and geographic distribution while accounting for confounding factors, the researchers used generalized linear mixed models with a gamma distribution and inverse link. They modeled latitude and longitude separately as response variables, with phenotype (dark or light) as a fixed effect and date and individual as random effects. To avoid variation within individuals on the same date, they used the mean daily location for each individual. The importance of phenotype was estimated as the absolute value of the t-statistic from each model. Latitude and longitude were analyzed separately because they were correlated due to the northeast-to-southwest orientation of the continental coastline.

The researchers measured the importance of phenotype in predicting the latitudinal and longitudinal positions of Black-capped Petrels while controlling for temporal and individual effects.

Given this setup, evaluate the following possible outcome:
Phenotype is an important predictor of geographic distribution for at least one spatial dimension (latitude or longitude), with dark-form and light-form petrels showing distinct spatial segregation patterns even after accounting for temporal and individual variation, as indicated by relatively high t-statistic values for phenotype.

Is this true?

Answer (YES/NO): YES